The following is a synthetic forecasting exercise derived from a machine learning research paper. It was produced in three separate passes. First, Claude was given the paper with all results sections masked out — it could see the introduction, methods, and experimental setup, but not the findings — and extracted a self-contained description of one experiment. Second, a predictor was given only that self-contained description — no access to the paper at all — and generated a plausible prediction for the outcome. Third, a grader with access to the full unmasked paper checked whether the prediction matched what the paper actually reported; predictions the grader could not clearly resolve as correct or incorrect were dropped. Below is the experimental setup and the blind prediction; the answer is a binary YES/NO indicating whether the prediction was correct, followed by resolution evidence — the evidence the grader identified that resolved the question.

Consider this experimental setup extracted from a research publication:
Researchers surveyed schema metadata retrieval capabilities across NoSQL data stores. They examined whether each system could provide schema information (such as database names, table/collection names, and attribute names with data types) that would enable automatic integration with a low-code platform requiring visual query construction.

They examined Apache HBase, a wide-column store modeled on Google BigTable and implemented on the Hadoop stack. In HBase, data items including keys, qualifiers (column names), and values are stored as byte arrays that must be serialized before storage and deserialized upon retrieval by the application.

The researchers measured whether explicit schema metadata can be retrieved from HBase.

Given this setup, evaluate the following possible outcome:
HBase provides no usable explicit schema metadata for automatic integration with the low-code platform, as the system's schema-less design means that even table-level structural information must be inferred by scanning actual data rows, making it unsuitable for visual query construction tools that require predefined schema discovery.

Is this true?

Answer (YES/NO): YES